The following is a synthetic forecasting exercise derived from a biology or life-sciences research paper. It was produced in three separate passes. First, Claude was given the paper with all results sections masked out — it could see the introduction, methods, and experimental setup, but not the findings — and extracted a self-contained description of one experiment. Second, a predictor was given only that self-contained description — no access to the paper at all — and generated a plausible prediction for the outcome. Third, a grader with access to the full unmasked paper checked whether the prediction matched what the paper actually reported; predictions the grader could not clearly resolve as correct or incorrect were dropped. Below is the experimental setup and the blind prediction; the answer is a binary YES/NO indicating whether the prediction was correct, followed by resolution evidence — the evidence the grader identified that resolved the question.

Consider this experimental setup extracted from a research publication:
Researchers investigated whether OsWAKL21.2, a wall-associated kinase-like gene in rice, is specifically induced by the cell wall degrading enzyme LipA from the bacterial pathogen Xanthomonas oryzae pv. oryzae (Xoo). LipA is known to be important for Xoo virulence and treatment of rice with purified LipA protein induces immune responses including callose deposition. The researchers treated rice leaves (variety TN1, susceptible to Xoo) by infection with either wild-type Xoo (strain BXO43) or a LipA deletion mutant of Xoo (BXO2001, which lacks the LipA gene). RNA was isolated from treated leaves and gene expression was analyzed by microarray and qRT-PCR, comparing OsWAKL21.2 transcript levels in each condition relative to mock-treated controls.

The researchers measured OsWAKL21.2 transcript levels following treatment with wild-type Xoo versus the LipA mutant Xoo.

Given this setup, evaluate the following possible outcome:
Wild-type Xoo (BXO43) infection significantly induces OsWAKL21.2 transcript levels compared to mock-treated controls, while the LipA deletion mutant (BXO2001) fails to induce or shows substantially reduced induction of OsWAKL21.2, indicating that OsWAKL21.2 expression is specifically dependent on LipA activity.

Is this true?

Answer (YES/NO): YES